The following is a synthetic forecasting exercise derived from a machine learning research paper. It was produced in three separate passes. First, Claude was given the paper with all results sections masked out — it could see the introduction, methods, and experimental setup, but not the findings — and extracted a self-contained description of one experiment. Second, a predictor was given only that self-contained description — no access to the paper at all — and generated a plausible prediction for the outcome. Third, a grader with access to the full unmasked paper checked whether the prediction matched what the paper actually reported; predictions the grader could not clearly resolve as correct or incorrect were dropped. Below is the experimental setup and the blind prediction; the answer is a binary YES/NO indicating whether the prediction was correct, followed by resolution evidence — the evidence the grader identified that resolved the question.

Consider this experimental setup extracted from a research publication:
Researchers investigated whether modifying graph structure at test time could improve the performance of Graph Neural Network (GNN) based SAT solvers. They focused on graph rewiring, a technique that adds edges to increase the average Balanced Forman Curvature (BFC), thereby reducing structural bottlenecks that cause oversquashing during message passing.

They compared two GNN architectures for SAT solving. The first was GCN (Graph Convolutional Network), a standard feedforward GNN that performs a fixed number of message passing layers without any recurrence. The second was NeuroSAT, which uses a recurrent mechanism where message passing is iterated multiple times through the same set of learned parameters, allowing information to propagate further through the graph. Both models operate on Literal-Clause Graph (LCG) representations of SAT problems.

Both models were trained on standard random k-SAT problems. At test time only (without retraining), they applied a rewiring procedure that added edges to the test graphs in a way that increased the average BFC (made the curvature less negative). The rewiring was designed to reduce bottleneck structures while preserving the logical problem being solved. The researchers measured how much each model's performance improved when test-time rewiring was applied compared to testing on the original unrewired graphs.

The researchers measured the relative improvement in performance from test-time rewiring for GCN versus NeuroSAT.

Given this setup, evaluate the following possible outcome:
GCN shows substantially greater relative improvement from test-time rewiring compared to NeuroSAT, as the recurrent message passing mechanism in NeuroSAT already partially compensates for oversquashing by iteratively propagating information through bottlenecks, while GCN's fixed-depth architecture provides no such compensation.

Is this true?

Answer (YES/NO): YES